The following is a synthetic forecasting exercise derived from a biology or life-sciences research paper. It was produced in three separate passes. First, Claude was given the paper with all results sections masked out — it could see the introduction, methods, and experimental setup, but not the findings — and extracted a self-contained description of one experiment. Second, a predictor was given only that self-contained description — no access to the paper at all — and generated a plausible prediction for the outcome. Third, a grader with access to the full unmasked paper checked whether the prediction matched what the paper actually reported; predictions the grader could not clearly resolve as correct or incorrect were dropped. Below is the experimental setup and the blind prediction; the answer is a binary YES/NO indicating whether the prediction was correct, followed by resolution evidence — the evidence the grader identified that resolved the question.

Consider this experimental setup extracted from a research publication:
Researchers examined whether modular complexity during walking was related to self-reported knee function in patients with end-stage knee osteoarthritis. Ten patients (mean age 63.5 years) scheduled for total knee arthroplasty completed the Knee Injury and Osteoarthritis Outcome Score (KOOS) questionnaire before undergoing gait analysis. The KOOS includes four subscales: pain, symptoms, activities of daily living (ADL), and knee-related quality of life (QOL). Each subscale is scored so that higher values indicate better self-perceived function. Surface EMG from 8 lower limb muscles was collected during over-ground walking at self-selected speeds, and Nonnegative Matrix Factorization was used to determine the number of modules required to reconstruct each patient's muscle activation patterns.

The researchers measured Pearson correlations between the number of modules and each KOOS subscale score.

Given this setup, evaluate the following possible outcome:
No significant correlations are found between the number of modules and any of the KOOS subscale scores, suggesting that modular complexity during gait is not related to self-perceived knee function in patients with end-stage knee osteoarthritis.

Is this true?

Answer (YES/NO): YES